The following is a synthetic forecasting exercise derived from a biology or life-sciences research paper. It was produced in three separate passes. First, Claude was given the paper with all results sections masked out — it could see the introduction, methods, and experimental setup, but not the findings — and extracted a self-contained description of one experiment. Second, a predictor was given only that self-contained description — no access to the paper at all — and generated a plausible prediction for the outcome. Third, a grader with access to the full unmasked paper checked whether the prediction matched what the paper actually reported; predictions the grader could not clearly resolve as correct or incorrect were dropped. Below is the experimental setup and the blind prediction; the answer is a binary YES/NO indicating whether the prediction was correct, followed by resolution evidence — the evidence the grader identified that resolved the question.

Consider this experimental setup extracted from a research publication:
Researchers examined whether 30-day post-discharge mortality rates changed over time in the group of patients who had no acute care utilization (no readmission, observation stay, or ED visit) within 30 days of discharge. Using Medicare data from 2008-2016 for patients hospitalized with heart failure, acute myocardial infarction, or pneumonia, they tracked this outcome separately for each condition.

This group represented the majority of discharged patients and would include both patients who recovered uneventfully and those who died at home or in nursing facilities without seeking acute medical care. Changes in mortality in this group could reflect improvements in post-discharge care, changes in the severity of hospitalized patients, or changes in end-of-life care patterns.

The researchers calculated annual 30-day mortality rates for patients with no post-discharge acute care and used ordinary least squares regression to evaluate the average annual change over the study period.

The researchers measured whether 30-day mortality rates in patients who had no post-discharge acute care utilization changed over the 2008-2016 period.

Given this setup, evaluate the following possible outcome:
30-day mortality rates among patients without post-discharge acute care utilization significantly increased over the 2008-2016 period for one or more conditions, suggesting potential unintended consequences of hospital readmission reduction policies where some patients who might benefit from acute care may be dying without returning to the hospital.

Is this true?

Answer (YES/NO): NO